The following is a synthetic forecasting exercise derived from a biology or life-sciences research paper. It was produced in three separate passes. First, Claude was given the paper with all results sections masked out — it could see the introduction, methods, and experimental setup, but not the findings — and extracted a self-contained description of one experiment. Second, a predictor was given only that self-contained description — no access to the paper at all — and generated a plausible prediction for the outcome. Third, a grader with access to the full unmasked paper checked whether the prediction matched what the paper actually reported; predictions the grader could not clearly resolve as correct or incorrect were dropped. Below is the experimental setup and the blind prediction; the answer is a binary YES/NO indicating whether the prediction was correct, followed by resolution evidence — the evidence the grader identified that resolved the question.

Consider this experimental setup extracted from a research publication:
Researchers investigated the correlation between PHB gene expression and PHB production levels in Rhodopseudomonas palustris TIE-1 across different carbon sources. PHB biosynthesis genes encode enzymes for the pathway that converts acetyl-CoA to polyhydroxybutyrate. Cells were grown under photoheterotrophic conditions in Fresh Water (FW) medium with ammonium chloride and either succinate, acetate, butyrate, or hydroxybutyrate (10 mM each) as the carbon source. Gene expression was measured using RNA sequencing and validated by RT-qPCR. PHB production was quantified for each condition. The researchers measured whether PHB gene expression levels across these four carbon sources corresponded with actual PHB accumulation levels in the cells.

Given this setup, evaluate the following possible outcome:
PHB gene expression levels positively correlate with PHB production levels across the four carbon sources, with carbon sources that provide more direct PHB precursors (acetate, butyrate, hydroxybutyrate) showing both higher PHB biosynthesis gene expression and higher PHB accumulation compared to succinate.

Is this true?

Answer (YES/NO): NO